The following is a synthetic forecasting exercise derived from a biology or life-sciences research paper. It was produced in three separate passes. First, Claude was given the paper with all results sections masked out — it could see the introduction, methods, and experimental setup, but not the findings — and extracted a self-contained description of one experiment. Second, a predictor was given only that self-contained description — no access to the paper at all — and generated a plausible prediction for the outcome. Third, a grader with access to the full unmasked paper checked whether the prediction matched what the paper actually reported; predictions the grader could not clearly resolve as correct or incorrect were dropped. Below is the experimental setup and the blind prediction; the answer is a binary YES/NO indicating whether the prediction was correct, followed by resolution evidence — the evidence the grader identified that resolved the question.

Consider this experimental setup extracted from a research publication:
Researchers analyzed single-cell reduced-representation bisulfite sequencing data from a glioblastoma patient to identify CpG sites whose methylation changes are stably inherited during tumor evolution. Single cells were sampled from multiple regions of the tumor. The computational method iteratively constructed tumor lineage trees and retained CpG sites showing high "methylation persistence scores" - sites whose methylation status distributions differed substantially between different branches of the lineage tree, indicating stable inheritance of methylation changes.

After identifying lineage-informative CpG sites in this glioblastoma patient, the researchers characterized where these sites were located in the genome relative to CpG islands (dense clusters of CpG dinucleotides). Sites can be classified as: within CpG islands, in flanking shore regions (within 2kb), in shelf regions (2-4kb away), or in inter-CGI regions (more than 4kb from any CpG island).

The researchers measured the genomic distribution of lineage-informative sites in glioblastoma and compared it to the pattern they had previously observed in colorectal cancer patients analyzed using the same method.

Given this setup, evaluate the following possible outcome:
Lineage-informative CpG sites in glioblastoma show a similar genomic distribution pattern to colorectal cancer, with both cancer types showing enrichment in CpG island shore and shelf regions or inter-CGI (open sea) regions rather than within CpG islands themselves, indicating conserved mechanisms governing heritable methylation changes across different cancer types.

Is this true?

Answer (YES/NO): YES